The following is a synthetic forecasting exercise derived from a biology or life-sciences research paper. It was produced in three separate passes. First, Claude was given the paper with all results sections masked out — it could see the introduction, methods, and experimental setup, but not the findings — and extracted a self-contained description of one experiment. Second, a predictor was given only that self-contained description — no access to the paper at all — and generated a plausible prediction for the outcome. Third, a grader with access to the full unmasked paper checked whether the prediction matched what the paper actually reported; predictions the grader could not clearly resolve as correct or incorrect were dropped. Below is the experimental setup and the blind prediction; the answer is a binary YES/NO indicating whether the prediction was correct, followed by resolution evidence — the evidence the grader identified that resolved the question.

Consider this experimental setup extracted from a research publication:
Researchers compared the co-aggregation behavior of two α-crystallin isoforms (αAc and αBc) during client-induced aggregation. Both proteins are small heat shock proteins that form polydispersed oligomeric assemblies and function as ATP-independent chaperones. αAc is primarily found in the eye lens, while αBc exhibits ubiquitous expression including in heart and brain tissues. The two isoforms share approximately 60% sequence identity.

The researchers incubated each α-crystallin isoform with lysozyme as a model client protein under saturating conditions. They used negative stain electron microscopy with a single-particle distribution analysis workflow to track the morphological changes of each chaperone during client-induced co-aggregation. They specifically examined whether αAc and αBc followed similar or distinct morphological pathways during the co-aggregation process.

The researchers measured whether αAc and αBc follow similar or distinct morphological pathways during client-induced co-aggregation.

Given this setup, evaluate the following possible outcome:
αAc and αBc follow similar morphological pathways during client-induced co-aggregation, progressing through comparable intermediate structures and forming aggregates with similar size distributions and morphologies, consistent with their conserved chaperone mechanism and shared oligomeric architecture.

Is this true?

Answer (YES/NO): NO